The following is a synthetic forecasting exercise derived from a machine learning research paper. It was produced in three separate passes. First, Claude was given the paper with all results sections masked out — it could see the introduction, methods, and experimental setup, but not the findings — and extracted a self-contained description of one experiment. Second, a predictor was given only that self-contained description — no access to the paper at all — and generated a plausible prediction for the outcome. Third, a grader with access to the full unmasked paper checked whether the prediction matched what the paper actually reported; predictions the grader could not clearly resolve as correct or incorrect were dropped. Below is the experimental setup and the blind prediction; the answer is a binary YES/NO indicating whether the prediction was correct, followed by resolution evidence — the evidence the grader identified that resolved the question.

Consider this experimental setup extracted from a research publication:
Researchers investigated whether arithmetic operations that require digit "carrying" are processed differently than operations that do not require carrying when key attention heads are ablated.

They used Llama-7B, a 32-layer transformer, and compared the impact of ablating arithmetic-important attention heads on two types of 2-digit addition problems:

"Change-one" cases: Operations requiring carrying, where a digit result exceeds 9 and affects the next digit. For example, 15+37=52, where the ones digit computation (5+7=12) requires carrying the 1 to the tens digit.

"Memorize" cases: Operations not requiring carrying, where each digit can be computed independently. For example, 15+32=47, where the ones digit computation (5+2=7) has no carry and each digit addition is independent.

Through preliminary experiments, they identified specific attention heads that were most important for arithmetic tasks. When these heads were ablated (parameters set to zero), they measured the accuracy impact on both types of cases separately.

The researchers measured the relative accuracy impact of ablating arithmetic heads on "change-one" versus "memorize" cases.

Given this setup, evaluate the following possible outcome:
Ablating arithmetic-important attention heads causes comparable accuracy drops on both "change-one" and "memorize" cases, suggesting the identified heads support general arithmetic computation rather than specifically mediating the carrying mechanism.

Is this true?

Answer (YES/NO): YES